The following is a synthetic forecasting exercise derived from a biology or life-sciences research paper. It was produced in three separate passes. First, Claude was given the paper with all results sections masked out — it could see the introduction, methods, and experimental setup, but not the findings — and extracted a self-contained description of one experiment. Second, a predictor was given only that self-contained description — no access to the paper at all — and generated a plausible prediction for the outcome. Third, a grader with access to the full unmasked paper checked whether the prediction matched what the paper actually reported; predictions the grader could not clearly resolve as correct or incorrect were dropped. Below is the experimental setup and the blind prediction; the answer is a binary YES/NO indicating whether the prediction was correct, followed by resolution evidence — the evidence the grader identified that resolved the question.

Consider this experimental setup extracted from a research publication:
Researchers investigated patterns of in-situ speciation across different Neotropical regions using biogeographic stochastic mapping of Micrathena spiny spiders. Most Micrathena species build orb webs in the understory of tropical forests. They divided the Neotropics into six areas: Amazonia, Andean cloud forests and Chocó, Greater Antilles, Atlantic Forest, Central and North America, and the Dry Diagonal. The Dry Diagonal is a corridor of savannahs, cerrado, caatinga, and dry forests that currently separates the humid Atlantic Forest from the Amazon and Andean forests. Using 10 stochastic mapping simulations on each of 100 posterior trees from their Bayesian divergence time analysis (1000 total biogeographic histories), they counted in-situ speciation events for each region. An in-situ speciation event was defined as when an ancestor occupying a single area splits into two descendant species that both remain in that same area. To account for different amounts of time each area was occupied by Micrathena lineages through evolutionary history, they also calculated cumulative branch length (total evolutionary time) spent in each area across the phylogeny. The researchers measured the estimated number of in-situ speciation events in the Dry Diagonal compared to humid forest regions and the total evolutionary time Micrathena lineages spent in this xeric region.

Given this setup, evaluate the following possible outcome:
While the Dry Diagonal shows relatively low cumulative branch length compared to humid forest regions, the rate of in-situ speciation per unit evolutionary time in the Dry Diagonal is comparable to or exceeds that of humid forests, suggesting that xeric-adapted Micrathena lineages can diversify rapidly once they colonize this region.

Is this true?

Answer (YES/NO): NO